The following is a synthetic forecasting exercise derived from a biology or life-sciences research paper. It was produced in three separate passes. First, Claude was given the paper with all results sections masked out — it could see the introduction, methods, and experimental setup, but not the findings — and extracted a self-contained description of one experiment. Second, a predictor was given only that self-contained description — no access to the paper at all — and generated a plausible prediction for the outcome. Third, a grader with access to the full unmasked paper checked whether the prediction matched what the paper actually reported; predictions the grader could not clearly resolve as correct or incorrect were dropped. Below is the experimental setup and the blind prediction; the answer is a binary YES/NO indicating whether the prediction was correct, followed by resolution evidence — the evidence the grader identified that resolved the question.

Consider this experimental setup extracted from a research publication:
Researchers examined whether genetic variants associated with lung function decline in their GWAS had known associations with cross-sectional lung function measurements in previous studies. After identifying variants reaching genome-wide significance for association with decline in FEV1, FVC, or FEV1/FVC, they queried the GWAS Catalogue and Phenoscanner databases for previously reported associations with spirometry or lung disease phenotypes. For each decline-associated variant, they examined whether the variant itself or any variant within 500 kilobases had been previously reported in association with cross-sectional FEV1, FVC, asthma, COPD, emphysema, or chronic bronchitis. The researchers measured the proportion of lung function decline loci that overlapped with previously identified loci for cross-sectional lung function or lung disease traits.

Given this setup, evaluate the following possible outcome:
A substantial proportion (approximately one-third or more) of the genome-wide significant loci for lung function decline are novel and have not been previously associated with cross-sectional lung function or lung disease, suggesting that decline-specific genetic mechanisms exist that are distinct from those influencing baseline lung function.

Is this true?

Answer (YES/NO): NO